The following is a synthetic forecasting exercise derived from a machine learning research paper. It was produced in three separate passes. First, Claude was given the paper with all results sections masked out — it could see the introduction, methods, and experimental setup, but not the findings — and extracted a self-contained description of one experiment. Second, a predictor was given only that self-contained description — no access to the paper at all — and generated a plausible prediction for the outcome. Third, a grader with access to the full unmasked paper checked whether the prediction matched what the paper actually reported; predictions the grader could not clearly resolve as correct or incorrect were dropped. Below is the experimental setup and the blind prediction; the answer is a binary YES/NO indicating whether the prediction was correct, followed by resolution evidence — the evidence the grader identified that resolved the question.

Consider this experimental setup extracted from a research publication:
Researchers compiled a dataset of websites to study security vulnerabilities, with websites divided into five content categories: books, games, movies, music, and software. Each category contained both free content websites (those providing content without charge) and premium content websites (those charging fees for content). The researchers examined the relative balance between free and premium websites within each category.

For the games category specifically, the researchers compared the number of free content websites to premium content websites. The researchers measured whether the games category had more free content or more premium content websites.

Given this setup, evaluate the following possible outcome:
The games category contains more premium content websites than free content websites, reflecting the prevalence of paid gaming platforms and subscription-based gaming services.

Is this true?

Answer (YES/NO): YES